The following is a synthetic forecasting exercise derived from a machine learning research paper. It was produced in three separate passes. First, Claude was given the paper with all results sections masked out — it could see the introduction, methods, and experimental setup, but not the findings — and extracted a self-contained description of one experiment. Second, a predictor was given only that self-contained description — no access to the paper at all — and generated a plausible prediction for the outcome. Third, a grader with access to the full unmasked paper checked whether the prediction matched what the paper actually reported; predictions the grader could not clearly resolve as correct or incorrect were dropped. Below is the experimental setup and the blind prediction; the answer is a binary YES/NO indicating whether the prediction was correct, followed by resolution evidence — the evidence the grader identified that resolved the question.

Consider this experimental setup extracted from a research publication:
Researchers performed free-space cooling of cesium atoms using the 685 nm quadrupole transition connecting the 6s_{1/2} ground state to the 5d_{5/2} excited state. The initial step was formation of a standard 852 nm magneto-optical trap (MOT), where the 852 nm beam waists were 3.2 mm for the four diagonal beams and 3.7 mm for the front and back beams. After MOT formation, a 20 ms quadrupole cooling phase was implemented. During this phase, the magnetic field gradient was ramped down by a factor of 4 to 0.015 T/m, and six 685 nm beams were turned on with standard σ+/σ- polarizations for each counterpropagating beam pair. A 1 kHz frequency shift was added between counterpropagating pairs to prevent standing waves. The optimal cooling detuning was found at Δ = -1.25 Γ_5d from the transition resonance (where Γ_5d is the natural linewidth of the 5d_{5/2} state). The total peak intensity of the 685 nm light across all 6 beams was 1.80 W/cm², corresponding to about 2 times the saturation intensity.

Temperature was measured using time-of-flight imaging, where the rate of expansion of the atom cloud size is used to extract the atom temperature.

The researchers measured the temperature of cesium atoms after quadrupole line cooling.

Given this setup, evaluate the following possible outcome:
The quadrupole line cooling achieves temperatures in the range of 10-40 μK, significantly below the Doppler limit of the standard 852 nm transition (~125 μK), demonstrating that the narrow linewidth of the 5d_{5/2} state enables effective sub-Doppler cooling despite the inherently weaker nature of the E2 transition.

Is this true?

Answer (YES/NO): NO